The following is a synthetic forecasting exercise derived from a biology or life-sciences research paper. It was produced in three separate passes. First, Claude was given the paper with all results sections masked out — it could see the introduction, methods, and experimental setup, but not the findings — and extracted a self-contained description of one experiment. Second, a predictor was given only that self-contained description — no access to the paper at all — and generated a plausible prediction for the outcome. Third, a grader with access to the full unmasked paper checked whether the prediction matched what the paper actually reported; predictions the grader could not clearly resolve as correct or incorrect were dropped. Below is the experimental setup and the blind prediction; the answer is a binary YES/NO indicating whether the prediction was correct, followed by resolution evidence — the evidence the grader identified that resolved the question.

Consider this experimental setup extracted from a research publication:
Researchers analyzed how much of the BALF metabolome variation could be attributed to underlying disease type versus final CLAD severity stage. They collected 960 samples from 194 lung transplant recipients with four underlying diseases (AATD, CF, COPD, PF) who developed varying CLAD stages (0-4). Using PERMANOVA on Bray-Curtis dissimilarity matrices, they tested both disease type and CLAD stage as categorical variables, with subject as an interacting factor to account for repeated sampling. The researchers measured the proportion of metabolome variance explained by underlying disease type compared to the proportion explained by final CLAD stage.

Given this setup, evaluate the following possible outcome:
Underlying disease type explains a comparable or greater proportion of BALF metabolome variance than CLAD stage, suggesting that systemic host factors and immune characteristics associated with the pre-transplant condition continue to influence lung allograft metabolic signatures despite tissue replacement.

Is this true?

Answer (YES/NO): YES